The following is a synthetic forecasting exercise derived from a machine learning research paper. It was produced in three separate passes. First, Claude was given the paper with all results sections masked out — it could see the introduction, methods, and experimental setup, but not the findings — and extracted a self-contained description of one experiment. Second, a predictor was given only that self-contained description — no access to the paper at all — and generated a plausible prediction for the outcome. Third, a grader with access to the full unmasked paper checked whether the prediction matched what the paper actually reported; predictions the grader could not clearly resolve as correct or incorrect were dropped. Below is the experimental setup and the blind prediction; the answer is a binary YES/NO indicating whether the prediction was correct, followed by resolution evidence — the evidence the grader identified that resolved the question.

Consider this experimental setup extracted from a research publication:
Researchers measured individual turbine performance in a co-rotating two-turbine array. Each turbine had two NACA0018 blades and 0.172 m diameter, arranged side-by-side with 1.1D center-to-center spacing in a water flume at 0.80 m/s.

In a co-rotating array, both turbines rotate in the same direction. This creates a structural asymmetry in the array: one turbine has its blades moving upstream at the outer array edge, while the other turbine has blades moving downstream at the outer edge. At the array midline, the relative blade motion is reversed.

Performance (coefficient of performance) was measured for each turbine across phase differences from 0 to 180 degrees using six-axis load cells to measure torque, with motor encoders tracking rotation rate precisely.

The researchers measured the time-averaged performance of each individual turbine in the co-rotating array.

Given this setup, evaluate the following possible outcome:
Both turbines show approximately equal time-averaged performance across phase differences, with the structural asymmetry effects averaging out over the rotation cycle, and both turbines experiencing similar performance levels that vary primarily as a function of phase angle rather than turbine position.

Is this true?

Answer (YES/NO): NO